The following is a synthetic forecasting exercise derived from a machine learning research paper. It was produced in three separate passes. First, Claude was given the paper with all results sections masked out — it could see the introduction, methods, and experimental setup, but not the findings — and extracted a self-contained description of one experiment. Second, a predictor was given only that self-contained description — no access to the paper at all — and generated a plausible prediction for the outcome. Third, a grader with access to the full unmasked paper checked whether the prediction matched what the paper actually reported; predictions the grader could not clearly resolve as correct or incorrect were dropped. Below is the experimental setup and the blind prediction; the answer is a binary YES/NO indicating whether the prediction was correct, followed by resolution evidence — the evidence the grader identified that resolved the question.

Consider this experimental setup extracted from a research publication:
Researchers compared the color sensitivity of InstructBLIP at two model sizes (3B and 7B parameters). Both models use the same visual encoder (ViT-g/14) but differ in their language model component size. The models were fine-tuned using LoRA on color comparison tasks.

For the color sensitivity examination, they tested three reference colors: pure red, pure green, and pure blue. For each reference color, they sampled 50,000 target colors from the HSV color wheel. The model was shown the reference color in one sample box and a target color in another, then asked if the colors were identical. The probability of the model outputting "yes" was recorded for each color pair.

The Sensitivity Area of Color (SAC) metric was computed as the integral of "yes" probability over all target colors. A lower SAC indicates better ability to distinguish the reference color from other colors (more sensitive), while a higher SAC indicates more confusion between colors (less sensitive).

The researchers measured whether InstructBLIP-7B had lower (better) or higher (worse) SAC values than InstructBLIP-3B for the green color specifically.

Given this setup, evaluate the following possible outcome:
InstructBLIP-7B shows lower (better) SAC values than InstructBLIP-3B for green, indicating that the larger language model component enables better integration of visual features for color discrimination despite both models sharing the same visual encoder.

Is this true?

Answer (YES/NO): NO